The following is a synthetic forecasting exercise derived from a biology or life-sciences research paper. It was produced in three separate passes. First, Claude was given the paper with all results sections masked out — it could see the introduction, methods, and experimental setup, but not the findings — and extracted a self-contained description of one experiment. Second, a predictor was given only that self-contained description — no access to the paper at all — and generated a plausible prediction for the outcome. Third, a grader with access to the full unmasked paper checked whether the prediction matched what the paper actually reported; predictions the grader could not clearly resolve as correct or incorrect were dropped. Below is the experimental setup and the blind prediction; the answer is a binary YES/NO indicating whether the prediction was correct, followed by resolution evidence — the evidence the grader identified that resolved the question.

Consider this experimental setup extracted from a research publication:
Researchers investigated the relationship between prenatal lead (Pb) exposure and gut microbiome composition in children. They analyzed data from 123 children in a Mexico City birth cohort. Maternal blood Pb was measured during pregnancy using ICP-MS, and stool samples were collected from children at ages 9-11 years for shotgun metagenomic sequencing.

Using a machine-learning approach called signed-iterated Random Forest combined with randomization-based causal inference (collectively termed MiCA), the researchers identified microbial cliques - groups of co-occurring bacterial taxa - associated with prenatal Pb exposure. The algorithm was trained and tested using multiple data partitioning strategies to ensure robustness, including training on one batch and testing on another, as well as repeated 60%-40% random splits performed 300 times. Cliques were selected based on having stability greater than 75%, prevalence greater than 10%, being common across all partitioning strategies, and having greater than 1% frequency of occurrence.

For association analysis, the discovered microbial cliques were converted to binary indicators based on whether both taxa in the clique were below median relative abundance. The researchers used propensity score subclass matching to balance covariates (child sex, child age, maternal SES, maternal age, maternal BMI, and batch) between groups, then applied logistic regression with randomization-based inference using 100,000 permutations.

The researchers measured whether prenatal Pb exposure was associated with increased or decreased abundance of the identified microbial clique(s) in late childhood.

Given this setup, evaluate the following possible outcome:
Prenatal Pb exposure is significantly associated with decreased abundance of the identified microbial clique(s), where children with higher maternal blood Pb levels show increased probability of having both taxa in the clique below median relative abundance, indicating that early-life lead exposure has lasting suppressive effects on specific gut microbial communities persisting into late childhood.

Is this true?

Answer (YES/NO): YES